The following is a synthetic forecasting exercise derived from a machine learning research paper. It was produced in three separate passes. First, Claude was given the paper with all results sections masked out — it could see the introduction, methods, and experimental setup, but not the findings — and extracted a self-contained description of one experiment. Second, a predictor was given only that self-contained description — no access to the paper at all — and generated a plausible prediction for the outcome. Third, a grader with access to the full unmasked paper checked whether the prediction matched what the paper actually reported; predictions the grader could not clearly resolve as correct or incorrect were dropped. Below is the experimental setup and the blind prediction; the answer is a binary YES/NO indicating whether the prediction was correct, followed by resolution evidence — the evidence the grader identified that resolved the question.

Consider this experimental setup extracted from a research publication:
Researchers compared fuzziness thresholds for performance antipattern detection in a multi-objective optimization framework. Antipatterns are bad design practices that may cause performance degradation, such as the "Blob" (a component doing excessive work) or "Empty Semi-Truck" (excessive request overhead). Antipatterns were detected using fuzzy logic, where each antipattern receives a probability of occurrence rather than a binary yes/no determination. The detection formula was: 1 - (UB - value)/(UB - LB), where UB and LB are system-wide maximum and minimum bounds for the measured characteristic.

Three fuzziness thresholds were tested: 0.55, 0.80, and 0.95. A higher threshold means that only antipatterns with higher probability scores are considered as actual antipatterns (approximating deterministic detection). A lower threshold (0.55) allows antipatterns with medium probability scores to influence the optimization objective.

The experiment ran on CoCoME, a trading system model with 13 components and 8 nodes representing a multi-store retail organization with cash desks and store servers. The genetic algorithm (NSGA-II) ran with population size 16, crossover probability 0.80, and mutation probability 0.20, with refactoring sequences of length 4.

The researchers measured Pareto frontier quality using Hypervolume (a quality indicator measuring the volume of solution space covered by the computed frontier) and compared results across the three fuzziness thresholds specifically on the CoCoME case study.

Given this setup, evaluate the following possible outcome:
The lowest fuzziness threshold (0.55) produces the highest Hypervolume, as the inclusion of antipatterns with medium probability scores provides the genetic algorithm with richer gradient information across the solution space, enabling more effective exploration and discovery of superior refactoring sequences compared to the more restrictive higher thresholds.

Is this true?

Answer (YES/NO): NO